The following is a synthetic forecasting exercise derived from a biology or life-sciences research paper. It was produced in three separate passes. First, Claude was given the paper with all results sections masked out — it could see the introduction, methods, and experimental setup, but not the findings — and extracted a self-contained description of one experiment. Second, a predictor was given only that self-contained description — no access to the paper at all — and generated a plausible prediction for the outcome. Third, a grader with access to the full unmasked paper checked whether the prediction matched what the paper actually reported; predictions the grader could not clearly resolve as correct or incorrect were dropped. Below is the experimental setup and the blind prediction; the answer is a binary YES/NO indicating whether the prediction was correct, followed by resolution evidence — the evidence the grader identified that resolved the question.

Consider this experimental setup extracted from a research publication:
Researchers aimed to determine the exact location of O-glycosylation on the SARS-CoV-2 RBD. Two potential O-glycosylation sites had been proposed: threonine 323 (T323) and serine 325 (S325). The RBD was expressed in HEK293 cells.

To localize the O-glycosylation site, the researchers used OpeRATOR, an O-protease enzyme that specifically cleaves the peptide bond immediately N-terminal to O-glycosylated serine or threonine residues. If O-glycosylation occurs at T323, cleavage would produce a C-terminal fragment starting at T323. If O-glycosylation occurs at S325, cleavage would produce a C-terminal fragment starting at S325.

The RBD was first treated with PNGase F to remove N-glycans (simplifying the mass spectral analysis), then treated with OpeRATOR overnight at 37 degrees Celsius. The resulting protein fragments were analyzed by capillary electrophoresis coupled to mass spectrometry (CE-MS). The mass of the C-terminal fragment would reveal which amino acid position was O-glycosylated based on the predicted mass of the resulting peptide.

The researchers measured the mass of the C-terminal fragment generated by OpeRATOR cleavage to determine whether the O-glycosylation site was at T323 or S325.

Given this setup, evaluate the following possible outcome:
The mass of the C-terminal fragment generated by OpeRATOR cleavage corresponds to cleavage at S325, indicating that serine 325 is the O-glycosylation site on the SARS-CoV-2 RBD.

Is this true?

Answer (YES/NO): NO